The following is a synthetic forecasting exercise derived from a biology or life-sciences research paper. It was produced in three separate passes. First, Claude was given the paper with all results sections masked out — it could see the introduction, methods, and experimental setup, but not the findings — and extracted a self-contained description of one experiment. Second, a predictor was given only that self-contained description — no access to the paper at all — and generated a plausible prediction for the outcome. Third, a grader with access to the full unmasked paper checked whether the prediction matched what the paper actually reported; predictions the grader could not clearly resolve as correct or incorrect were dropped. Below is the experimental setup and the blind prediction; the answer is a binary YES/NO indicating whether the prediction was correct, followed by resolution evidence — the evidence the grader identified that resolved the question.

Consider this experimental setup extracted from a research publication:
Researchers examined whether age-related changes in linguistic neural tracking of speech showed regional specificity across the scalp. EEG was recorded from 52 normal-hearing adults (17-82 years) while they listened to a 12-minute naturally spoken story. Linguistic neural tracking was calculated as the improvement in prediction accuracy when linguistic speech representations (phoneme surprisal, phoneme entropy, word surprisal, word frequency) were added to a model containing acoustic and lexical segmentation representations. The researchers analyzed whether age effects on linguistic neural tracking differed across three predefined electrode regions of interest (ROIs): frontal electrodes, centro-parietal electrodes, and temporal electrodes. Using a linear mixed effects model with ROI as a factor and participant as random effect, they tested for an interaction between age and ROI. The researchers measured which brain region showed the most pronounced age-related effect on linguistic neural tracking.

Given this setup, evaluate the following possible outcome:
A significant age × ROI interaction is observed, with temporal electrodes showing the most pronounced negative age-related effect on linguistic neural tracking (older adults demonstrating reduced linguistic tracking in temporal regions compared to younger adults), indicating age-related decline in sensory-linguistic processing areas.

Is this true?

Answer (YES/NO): NO